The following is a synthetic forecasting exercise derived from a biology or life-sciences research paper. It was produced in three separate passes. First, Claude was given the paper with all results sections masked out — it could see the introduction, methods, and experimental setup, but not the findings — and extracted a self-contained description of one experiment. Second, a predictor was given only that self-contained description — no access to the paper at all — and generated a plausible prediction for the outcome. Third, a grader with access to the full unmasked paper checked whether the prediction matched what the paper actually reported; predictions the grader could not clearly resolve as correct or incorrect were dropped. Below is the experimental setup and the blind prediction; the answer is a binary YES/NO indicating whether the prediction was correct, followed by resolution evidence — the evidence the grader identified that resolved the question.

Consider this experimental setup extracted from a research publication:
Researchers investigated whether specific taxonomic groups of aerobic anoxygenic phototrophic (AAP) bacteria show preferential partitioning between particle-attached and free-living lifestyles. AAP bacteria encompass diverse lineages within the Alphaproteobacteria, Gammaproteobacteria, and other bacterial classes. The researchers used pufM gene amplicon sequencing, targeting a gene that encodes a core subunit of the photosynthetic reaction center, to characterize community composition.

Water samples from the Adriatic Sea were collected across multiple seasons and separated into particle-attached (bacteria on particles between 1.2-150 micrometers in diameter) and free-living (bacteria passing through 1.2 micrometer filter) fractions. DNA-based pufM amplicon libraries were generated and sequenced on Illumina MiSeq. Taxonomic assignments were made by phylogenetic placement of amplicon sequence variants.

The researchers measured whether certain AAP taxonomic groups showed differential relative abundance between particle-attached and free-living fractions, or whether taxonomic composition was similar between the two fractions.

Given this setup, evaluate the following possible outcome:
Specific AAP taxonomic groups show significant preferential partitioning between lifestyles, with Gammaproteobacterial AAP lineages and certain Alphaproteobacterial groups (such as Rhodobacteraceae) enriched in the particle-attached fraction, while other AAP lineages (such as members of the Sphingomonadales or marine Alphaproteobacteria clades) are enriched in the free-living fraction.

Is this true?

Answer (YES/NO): NO